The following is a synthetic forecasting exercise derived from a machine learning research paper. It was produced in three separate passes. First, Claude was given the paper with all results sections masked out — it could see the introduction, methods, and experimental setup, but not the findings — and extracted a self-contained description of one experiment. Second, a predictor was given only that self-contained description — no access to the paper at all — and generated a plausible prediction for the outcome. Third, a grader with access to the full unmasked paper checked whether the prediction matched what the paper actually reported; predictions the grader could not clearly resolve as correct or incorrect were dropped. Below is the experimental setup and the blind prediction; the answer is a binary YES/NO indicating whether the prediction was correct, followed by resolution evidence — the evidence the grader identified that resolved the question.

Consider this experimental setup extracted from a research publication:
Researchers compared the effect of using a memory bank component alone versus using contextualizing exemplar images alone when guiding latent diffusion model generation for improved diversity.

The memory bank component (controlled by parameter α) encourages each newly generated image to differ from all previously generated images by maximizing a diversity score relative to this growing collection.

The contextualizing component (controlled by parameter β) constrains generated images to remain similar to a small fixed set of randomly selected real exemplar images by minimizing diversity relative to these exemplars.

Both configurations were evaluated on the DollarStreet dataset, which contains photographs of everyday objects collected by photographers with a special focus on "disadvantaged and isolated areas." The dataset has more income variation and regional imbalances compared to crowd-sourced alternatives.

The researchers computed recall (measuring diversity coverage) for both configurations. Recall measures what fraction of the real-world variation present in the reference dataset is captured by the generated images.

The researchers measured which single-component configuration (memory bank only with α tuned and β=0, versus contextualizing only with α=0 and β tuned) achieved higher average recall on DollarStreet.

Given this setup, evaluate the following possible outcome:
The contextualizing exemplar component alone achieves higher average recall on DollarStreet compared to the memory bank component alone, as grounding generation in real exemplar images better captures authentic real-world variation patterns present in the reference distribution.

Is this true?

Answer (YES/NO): NO